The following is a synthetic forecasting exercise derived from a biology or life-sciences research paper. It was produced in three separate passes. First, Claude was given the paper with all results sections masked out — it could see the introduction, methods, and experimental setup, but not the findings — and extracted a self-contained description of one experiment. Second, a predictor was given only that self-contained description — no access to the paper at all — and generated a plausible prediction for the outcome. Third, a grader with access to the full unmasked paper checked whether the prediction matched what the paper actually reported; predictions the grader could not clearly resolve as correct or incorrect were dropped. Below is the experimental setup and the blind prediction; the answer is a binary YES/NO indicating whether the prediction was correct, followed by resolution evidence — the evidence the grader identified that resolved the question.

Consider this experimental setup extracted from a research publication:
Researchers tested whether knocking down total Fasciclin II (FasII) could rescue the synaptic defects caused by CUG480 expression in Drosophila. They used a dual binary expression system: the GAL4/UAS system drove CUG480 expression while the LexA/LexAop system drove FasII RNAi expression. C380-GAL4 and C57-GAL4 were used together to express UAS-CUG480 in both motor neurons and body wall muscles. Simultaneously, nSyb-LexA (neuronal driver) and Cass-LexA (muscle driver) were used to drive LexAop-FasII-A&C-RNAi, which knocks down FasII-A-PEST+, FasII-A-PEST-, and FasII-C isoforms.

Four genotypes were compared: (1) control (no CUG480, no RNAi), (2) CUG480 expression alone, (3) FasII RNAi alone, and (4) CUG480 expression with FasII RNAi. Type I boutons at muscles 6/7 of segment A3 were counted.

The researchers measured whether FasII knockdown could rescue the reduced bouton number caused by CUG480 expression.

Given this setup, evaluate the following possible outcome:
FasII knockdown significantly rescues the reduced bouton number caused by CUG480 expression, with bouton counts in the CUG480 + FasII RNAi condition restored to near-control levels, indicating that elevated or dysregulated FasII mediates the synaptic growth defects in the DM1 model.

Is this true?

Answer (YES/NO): YES